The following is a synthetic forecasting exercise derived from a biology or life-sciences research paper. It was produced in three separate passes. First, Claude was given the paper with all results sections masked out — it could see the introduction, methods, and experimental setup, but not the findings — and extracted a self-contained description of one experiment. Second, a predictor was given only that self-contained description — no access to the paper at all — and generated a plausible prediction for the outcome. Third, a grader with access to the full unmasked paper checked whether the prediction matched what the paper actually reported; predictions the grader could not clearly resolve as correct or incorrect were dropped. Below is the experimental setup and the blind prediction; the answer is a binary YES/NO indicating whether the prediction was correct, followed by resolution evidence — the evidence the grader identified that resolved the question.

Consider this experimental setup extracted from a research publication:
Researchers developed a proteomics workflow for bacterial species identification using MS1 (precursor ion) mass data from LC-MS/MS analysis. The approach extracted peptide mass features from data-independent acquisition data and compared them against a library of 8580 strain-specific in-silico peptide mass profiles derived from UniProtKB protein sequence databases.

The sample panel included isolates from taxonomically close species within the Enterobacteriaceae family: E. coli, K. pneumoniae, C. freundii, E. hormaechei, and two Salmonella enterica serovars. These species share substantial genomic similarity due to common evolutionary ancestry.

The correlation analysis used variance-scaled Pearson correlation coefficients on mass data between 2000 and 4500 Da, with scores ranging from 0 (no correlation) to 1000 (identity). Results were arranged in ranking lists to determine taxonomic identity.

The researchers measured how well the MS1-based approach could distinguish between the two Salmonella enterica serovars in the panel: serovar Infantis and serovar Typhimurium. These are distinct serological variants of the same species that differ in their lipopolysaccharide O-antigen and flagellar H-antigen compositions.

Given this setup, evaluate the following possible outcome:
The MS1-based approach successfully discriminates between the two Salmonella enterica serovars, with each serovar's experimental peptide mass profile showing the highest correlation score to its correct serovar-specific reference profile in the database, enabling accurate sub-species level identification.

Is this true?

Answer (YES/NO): NO